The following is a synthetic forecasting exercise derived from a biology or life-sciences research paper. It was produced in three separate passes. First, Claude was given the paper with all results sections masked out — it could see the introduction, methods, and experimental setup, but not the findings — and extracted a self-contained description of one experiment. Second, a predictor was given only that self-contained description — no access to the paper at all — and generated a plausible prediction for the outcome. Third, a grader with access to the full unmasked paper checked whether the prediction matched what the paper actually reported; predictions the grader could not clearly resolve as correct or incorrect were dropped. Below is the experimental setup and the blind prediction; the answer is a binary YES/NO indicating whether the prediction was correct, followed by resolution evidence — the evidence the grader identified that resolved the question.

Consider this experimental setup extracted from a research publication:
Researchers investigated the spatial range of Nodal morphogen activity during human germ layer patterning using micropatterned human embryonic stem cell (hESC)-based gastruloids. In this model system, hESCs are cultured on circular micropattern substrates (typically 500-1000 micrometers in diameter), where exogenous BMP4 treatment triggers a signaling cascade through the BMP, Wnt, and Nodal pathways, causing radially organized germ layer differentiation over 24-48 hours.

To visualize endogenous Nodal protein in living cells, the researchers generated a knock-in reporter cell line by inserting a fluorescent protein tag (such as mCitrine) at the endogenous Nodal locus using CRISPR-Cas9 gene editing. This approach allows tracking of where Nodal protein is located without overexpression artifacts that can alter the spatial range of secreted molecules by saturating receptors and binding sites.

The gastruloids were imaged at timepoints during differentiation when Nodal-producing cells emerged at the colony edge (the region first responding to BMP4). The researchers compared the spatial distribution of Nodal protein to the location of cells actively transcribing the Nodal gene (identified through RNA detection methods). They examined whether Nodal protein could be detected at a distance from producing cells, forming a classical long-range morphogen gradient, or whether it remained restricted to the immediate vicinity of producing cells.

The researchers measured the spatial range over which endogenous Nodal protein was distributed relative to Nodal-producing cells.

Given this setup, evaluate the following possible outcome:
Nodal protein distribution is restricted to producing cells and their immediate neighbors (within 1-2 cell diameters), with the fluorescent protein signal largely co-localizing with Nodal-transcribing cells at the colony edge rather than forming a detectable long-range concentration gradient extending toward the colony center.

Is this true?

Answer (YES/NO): YES